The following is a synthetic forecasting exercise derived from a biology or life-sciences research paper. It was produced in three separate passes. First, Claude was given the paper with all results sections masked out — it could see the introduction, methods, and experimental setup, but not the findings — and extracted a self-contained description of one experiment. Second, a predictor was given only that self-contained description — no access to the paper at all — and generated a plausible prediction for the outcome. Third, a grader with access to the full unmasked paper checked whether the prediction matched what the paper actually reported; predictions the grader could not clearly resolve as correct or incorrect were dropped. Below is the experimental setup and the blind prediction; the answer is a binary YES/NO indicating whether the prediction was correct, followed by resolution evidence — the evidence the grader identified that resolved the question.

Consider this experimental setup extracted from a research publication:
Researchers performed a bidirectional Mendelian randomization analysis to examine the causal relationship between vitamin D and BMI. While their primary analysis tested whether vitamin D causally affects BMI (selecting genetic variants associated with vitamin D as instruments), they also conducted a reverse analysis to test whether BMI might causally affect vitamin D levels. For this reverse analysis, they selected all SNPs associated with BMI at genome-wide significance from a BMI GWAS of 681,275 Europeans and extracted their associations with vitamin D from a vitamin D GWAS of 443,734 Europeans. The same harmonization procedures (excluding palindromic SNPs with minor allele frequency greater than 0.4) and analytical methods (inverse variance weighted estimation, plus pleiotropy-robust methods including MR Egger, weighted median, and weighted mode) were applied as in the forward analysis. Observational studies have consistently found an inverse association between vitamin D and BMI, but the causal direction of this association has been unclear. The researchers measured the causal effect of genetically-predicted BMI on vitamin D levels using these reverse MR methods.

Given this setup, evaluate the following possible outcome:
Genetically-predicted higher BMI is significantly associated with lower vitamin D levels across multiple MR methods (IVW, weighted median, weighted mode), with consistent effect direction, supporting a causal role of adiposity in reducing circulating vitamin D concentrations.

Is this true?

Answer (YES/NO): YES